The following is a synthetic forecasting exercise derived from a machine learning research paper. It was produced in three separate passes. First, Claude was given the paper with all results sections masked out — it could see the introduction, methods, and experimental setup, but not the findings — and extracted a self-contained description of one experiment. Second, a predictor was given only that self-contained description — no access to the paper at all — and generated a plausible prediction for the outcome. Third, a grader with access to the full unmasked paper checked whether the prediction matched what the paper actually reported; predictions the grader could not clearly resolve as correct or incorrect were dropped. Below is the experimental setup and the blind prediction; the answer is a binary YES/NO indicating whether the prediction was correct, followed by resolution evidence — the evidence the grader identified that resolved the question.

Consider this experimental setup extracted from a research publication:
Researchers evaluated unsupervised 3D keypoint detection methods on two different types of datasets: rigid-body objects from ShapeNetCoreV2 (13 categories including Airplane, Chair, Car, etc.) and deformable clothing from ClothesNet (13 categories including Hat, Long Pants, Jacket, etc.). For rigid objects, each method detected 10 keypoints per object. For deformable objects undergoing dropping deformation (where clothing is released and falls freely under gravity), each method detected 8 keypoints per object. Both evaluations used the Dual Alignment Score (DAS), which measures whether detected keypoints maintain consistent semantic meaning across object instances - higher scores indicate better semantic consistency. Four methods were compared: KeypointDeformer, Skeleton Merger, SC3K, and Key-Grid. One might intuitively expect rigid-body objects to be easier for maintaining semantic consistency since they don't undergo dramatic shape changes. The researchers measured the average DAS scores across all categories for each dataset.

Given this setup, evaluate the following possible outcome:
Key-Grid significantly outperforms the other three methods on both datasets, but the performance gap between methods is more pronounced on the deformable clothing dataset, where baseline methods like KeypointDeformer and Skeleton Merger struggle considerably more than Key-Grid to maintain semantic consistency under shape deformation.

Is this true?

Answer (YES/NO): NO